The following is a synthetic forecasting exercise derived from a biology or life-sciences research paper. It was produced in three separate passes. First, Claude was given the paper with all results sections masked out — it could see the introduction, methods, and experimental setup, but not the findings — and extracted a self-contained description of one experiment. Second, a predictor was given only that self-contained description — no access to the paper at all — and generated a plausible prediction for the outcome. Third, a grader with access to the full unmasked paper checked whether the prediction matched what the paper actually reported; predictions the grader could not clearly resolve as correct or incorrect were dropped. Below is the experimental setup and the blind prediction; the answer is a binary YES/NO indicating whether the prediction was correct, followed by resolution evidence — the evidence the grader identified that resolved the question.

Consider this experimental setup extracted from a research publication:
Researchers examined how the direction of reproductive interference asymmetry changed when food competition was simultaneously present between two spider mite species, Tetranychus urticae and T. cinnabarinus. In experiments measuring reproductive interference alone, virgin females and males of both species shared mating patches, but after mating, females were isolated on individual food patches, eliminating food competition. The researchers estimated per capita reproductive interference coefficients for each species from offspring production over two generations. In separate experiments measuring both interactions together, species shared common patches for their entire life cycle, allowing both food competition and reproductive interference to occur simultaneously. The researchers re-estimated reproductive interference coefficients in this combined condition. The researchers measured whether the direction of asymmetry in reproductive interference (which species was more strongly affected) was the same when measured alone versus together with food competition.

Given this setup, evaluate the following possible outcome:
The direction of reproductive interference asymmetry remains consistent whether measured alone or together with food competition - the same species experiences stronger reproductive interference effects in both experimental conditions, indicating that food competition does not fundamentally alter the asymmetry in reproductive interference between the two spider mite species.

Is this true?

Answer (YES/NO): NO